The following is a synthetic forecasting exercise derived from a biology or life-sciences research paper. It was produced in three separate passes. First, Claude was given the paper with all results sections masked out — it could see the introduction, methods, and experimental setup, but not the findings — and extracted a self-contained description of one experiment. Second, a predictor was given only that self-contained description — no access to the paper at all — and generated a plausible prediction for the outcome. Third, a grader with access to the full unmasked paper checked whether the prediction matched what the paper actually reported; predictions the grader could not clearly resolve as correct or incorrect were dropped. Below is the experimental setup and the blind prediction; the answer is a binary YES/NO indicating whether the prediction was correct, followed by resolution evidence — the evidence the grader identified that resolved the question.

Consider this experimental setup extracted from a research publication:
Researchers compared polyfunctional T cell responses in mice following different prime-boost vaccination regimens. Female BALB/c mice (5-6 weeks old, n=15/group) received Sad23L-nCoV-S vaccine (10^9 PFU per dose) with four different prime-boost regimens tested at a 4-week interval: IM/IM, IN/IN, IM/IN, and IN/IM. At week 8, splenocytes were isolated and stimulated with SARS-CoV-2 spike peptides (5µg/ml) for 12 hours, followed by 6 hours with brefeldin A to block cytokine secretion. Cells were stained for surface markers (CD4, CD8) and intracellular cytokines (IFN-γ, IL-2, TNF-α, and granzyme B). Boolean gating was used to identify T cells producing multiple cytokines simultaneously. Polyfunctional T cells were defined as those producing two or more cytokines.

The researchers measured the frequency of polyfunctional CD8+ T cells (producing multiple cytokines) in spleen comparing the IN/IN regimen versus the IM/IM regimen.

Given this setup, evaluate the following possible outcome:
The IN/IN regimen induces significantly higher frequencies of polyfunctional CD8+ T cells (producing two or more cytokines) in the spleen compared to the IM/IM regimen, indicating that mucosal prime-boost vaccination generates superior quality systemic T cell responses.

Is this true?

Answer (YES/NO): NO